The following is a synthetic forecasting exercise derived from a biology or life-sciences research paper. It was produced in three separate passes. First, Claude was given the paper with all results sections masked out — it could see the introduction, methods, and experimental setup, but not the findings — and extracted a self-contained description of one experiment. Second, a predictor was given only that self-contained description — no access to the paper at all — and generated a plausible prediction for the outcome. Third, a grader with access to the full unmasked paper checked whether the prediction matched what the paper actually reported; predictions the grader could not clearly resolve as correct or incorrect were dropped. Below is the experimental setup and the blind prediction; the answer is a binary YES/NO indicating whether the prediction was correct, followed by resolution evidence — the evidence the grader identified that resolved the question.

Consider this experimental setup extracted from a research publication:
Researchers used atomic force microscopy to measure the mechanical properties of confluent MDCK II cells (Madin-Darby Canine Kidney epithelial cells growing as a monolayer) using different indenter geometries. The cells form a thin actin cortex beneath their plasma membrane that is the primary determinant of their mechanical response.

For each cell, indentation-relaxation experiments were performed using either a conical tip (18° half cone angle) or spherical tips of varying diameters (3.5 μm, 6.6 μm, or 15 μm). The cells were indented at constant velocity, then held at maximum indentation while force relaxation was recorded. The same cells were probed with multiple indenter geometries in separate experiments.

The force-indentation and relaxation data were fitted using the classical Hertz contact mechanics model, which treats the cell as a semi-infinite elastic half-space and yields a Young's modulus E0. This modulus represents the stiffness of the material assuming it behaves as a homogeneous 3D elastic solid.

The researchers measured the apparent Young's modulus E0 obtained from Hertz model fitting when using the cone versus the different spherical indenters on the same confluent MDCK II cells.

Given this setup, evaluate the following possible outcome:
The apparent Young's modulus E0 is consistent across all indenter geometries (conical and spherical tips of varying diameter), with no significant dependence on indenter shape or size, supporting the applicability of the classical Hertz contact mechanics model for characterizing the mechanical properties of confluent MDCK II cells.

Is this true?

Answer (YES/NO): NO